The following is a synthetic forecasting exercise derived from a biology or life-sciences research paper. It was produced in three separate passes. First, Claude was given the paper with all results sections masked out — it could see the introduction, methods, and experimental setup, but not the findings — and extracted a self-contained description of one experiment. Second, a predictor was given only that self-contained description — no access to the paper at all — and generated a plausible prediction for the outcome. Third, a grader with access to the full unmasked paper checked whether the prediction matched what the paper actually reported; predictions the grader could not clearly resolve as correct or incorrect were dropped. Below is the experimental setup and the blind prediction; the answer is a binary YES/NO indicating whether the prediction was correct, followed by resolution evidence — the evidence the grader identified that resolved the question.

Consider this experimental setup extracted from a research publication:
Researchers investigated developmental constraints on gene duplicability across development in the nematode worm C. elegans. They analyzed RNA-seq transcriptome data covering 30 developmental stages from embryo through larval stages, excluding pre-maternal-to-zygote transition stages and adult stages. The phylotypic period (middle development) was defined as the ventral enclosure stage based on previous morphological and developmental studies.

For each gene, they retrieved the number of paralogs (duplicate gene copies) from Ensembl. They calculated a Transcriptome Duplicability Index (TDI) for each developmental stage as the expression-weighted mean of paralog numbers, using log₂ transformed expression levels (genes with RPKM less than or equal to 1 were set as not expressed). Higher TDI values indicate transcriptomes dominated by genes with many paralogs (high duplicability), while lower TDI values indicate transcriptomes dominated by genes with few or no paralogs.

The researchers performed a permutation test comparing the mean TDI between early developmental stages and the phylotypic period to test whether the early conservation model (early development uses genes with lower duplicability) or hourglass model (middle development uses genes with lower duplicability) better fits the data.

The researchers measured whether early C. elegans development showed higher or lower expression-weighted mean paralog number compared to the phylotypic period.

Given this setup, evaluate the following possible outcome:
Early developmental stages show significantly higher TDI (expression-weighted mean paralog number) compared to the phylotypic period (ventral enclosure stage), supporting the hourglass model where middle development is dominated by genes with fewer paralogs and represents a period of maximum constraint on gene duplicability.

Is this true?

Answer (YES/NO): NO